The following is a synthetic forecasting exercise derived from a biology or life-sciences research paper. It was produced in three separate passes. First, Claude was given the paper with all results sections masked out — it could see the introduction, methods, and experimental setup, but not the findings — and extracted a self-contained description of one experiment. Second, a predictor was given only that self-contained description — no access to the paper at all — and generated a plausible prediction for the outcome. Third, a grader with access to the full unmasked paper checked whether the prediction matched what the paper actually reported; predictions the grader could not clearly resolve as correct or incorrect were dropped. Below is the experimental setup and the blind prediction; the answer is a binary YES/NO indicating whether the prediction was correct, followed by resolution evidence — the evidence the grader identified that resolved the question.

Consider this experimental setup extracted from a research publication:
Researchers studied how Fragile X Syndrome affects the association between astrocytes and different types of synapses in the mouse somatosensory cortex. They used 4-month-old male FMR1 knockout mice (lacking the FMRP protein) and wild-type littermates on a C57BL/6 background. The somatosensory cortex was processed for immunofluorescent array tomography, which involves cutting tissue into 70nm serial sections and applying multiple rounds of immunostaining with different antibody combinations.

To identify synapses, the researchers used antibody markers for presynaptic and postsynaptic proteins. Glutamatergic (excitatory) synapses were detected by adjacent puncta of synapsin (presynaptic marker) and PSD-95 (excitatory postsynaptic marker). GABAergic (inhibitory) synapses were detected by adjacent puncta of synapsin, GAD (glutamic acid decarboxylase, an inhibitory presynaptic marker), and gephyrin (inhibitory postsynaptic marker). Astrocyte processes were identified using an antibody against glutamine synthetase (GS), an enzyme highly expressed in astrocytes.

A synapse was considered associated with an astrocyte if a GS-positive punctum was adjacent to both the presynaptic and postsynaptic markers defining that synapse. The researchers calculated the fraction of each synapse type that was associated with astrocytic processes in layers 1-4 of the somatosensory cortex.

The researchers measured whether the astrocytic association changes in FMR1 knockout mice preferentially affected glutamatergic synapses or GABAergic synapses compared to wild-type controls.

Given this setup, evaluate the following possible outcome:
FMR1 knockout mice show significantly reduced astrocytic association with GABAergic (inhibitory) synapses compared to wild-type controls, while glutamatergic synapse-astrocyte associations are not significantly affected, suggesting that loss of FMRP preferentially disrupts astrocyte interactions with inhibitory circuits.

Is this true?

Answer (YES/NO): NO